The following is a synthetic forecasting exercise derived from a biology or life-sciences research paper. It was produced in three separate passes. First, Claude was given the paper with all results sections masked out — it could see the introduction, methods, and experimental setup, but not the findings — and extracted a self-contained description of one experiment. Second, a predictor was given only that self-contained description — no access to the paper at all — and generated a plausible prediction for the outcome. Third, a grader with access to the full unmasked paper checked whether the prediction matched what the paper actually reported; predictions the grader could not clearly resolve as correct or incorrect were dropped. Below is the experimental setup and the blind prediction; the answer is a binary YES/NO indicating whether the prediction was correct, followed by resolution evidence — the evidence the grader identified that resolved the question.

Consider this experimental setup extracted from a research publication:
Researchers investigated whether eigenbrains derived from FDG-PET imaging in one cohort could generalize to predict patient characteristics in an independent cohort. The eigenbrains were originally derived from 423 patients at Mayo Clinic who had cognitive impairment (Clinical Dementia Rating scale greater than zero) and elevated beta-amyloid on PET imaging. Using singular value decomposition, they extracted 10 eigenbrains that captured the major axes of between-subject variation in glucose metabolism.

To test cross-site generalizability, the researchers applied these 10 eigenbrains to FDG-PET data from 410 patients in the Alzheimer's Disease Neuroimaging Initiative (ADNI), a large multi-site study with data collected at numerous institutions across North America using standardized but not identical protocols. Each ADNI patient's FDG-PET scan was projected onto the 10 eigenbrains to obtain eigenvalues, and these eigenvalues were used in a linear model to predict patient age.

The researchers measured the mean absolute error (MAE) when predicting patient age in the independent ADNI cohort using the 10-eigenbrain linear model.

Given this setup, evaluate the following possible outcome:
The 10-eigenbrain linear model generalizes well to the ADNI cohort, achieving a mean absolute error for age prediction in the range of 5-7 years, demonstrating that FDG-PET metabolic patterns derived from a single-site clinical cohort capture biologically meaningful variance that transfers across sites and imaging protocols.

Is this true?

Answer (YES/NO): YES